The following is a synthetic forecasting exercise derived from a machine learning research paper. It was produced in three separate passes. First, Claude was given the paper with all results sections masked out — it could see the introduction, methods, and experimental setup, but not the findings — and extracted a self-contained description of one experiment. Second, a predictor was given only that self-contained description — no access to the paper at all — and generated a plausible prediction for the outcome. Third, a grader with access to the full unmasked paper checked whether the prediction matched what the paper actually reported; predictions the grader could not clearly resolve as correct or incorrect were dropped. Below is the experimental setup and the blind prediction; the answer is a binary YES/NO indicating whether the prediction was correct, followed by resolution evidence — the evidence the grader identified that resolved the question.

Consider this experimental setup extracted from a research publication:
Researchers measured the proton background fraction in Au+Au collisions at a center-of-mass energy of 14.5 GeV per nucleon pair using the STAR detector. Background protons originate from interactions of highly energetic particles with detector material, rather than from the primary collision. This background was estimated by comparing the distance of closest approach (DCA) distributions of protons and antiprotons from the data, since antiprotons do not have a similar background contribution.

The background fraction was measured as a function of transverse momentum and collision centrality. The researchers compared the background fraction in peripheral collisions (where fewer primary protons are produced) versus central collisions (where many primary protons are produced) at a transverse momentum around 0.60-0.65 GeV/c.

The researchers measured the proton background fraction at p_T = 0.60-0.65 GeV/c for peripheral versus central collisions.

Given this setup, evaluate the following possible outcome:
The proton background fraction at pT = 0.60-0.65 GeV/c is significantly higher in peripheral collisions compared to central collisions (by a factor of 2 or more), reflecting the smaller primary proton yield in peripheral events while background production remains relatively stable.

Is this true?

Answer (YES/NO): YES